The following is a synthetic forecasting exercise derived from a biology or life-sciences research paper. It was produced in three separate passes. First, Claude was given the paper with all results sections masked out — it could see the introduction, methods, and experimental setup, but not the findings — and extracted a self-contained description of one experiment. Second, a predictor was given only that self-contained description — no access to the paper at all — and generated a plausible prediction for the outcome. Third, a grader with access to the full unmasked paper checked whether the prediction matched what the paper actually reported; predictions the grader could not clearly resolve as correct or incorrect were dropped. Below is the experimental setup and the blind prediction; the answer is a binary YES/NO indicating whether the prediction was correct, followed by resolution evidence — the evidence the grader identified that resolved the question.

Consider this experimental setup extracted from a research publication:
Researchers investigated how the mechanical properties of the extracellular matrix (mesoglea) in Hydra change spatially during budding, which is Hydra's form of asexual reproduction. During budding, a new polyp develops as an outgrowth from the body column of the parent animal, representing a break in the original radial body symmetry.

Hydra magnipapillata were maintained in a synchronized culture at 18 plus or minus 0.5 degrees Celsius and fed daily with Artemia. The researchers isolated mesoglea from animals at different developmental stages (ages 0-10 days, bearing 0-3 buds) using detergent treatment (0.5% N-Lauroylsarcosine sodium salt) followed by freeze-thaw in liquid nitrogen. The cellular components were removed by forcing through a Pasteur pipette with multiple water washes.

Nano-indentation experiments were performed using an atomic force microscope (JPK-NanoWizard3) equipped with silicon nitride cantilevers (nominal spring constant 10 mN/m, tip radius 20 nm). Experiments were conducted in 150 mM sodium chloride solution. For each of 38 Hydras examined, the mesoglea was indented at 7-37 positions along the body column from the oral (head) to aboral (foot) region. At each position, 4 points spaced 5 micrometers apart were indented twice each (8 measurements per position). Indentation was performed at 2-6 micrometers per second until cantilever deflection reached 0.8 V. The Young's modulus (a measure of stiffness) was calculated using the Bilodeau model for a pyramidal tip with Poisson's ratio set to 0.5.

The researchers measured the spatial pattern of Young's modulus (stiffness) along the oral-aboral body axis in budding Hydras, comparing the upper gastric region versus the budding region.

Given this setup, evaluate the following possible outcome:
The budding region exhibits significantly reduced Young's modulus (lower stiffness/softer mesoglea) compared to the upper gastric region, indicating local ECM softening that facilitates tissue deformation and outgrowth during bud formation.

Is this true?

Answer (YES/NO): NO